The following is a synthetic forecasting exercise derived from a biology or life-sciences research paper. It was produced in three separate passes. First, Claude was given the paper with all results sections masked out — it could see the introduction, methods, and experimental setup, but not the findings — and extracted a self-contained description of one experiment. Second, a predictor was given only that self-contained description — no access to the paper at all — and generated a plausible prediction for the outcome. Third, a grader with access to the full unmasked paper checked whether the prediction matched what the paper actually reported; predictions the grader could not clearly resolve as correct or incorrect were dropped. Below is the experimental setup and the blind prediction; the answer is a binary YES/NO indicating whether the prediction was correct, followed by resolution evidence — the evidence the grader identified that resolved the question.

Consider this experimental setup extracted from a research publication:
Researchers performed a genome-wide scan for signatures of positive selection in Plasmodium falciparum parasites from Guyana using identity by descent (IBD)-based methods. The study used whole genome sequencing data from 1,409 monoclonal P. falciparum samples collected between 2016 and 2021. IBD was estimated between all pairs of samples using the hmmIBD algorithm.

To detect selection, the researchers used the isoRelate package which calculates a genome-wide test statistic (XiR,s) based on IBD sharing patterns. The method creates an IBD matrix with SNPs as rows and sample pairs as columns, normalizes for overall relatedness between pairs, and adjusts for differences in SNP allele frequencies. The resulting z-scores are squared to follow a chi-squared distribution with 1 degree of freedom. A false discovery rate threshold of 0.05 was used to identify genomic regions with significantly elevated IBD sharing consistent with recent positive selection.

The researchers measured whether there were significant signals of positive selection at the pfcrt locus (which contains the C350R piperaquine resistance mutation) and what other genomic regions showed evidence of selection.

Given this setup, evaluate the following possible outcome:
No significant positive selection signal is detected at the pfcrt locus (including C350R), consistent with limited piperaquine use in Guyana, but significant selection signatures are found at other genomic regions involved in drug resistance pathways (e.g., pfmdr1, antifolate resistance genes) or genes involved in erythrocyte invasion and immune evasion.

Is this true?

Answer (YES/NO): NO